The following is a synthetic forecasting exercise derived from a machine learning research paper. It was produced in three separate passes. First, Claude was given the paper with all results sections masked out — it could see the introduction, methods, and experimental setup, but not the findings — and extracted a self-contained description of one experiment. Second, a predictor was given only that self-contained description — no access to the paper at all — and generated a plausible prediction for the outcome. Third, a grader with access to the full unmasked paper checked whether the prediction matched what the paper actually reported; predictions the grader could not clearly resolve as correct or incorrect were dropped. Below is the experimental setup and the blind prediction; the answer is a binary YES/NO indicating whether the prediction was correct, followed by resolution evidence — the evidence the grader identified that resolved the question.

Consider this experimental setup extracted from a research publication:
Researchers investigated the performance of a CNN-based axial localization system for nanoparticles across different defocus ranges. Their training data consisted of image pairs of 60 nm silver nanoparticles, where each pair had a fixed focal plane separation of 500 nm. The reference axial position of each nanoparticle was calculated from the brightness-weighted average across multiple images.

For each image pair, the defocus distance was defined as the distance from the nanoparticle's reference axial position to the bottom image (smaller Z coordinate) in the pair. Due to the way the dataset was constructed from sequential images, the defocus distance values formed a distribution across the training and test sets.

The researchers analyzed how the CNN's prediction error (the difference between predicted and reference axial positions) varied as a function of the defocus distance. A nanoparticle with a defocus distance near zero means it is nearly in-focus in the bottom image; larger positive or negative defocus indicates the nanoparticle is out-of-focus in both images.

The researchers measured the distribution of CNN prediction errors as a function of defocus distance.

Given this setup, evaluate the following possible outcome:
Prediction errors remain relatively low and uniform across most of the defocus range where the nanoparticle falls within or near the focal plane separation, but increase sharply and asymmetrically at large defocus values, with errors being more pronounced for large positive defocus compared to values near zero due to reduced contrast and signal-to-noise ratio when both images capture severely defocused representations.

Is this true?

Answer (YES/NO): NO